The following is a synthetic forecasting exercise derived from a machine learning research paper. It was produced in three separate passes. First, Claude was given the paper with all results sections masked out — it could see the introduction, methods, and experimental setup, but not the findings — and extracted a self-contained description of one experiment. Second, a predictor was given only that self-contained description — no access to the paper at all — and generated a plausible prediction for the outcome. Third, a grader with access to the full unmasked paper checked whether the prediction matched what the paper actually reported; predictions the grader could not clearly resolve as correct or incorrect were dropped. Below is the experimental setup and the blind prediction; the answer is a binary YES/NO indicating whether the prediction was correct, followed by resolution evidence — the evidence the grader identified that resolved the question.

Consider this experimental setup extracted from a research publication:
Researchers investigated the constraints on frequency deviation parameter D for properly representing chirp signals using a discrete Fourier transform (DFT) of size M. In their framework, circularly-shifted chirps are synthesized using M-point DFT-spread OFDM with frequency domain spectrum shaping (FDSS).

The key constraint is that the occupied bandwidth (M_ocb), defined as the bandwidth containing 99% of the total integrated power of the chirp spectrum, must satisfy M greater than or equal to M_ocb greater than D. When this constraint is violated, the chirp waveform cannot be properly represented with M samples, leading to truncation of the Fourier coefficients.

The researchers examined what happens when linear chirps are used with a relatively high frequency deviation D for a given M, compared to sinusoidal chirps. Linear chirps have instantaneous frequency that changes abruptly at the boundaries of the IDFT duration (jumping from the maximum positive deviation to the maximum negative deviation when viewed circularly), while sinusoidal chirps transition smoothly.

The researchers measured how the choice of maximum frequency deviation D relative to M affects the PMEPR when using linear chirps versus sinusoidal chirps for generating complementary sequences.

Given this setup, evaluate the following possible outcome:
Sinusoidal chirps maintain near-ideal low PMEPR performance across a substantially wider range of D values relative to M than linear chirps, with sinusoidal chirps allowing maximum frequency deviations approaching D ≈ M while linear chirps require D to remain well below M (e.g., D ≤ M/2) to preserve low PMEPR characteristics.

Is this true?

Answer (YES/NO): NO